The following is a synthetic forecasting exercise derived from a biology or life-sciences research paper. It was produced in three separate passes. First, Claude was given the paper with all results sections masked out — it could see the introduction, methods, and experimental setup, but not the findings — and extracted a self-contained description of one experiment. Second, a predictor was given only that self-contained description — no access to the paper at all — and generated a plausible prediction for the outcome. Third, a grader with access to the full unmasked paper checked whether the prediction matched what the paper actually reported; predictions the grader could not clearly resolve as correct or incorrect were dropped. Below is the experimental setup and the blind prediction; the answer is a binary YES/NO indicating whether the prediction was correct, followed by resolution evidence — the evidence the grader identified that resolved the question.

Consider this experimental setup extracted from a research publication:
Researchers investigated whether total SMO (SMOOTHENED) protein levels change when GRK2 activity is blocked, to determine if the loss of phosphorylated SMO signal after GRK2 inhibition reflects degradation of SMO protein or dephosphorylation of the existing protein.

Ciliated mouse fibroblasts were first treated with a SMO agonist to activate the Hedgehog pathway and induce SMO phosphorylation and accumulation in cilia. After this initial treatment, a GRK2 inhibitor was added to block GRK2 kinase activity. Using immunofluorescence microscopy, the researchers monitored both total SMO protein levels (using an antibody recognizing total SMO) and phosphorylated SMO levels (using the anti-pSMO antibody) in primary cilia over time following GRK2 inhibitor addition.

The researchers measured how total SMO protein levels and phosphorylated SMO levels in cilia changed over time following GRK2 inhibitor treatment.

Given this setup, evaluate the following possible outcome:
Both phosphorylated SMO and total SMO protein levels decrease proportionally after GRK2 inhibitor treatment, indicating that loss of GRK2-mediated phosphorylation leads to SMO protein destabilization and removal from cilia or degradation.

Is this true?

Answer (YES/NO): NO